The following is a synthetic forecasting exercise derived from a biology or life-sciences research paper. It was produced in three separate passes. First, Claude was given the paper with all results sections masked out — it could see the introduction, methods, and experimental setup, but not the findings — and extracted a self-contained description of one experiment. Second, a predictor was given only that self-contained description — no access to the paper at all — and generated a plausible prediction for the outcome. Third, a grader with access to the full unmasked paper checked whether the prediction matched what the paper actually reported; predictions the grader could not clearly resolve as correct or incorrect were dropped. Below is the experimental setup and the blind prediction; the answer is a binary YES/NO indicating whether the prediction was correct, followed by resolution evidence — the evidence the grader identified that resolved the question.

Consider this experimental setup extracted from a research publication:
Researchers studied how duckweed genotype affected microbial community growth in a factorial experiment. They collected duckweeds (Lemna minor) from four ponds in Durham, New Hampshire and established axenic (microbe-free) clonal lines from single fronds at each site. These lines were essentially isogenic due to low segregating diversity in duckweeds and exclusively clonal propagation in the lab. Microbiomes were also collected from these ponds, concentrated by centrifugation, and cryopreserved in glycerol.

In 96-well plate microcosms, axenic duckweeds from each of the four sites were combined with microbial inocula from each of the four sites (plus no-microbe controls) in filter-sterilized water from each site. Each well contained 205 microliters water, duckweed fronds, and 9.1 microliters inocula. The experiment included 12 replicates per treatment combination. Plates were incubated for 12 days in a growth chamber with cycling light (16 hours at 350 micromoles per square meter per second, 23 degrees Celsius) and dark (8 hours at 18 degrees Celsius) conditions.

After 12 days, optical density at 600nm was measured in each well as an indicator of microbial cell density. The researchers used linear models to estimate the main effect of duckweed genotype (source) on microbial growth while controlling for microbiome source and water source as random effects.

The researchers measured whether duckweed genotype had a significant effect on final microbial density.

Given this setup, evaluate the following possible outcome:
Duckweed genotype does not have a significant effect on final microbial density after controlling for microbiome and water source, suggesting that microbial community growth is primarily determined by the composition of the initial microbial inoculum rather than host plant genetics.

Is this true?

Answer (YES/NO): NO